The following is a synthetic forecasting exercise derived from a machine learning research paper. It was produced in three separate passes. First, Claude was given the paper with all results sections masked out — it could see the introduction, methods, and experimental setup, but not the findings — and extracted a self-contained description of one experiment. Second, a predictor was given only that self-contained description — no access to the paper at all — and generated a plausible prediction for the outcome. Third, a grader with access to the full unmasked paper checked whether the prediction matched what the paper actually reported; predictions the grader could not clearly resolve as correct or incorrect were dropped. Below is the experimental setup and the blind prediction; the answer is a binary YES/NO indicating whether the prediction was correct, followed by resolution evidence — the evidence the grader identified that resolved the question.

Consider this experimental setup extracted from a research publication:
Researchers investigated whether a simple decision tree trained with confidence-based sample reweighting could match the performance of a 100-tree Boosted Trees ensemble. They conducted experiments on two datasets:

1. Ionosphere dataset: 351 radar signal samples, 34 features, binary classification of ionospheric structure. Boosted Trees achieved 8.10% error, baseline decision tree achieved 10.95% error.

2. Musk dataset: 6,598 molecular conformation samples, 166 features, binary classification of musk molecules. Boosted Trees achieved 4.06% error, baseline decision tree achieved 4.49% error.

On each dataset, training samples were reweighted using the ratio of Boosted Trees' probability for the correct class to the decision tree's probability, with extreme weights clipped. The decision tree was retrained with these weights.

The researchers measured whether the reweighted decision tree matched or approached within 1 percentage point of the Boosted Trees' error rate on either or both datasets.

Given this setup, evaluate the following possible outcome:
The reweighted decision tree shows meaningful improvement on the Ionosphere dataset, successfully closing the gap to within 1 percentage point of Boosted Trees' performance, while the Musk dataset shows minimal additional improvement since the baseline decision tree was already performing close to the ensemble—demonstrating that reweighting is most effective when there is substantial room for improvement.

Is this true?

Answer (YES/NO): YES